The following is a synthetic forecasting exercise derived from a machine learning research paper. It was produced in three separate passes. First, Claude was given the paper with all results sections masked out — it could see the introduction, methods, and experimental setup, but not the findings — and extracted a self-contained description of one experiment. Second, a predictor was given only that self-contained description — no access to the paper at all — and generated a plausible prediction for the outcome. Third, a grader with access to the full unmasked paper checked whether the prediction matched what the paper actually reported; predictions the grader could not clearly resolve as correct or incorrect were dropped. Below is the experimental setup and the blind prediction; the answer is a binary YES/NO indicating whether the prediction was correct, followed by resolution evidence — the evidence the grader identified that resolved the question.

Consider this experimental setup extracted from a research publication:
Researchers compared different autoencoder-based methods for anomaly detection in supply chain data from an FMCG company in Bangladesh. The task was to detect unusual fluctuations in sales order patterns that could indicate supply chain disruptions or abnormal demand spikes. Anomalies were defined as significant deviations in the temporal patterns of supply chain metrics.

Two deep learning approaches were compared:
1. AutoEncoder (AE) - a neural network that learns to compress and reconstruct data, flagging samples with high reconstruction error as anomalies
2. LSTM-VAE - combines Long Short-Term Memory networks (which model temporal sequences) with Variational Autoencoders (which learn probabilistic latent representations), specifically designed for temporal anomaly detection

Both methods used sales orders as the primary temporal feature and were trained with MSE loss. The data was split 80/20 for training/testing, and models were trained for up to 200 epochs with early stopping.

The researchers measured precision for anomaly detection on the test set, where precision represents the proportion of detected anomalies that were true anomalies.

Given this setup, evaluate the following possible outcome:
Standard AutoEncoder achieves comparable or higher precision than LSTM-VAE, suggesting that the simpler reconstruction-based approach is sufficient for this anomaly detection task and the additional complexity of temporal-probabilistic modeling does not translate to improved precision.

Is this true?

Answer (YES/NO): NO